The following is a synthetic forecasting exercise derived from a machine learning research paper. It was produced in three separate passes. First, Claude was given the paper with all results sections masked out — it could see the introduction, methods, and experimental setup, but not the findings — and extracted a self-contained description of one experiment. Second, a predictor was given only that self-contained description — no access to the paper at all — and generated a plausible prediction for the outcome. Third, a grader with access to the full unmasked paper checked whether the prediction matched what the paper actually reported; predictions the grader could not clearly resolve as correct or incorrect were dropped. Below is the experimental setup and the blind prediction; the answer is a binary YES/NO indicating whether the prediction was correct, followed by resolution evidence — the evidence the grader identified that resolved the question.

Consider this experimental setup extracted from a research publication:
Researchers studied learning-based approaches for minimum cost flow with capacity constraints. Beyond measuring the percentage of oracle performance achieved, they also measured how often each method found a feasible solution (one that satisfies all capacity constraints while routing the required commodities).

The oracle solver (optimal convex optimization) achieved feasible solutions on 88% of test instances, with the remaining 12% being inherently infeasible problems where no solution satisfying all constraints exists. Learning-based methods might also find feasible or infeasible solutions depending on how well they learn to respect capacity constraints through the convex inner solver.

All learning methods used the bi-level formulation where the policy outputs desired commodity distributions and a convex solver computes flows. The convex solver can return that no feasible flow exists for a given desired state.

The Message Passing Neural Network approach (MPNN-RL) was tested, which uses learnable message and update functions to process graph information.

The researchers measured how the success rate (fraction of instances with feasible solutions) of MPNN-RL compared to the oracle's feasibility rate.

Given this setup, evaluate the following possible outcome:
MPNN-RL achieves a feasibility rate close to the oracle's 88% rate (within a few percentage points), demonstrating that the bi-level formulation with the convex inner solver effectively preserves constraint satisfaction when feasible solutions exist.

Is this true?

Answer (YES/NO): YES